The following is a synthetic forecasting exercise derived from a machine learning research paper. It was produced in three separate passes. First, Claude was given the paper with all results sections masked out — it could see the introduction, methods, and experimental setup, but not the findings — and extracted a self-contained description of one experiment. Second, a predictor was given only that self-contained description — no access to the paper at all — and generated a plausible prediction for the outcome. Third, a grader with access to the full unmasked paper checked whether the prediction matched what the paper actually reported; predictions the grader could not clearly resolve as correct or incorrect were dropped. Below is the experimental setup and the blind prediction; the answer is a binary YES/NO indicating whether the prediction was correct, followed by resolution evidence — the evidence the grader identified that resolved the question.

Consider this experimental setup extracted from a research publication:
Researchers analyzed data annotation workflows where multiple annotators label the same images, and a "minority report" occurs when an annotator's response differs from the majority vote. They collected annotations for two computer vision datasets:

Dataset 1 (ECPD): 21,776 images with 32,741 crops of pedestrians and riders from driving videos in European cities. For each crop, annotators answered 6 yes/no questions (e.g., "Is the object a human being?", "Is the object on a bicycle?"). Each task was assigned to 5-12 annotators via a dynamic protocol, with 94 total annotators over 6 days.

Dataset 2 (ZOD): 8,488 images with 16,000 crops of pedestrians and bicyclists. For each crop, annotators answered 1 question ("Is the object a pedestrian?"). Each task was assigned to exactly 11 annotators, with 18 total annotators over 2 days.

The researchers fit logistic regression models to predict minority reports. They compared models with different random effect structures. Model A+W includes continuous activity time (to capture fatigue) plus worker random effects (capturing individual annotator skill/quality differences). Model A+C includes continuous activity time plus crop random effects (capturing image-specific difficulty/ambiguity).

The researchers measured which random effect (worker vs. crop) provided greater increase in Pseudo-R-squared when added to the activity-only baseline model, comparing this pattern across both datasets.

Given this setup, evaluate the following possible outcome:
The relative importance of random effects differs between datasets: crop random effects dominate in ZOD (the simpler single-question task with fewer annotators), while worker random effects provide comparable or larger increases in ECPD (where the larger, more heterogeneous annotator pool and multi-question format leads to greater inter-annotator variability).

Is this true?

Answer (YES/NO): NO